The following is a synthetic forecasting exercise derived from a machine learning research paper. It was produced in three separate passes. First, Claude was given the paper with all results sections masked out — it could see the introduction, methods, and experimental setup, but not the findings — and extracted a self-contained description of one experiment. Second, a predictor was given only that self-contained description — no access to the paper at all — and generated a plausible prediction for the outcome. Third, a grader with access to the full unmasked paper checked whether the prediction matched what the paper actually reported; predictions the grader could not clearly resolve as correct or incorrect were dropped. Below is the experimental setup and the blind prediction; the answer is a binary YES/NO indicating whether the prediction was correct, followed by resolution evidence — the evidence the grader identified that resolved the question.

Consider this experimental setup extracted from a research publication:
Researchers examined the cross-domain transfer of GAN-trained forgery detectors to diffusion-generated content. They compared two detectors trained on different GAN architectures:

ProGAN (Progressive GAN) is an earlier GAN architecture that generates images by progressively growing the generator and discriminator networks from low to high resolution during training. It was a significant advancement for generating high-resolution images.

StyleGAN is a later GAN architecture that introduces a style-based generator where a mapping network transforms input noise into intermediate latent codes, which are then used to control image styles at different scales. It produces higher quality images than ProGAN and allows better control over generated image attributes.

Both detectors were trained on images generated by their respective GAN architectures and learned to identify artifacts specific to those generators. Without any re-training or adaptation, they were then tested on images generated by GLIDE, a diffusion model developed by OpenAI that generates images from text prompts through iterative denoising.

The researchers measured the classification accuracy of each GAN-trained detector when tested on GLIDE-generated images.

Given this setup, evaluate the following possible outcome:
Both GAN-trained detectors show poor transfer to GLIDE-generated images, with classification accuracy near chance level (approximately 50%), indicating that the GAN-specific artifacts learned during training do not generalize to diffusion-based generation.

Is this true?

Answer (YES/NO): YES